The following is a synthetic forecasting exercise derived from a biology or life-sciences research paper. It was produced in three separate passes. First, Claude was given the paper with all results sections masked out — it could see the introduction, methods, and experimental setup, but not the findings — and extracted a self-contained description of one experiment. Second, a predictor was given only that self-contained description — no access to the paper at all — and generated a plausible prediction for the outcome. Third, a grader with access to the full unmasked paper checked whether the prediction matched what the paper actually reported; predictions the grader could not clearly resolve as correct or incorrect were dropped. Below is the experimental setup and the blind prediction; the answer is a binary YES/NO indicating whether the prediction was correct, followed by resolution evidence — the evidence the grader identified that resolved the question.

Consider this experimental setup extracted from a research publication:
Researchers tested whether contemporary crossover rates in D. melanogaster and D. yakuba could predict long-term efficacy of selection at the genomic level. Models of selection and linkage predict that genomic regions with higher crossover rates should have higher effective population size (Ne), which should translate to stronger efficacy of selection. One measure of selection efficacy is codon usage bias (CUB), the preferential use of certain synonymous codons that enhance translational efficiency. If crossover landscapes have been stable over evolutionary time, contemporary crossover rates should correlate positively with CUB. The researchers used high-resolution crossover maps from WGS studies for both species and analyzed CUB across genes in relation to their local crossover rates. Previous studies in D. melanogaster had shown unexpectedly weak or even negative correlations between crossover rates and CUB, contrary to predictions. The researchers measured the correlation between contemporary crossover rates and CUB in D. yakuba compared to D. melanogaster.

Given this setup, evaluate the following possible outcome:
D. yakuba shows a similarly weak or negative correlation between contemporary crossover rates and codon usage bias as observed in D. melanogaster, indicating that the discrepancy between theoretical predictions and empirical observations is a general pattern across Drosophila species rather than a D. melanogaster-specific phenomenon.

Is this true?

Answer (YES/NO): NO